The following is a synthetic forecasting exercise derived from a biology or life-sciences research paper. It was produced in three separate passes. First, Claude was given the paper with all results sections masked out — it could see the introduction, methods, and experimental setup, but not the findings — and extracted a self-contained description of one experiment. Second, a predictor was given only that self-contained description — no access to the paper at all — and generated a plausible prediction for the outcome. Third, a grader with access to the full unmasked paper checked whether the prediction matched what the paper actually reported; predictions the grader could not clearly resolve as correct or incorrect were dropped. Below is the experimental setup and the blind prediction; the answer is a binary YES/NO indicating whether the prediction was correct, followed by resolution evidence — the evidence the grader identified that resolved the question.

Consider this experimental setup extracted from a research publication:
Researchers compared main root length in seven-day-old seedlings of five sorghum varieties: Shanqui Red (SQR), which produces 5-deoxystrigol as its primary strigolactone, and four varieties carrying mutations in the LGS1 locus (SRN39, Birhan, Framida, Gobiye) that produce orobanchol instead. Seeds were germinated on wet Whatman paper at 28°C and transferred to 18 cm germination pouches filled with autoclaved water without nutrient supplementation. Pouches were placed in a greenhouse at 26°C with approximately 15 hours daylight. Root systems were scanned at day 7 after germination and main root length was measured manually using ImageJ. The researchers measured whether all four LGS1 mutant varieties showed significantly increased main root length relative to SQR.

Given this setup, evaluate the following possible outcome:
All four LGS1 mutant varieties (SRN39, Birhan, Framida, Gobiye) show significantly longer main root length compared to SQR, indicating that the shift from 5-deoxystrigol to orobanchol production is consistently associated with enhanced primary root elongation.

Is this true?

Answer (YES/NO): NO